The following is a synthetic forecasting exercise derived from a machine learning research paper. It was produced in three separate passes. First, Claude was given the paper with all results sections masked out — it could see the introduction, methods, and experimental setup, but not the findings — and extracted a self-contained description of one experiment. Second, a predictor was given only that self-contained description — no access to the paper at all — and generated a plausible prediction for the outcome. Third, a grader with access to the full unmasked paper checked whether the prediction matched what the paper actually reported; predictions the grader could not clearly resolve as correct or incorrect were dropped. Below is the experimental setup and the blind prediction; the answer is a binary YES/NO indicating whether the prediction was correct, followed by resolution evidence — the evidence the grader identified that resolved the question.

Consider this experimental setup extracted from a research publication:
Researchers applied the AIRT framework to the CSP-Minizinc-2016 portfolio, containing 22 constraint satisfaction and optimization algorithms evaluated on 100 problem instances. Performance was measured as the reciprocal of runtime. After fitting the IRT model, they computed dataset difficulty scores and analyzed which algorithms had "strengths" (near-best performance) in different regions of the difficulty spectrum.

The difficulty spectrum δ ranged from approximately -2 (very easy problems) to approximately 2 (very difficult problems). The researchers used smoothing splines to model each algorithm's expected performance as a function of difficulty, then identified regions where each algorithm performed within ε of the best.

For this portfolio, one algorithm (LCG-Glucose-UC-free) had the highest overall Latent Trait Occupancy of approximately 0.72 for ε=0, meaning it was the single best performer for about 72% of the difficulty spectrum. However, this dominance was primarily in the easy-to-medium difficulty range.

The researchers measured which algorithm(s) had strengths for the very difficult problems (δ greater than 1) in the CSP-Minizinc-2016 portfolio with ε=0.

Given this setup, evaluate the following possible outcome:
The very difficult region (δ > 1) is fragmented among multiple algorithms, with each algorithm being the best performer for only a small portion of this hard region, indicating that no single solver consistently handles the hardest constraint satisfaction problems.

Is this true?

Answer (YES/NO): NO